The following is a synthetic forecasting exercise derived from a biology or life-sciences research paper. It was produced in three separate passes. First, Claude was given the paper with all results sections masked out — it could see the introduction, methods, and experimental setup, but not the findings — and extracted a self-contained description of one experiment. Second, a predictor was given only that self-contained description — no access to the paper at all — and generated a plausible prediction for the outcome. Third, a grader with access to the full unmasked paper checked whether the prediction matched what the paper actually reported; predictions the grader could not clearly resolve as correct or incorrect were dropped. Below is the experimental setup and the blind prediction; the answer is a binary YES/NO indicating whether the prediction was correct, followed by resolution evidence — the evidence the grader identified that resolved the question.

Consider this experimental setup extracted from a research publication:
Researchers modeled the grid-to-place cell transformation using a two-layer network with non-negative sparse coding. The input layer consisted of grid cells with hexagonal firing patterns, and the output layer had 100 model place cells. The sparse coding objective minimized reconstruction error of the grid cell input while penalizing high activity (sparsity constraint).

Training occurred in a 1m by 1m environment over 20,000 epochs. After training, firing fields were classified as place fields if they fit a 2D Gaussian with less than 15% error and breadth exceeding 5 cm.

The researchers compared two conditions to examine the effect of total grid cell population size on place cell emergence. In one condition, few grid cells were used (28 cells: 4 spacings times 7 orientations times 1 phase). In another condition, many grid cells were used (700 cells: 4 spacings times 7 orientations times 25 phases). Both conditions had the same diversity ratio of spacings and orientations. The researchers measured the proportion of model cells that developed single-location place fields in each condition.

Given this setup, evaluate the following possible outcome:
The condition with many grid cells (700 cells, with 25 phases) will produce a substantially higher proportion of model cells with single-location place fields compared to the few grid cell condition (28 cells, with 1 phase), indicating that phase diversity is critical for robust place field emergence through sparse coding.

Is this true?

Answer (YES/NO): YES